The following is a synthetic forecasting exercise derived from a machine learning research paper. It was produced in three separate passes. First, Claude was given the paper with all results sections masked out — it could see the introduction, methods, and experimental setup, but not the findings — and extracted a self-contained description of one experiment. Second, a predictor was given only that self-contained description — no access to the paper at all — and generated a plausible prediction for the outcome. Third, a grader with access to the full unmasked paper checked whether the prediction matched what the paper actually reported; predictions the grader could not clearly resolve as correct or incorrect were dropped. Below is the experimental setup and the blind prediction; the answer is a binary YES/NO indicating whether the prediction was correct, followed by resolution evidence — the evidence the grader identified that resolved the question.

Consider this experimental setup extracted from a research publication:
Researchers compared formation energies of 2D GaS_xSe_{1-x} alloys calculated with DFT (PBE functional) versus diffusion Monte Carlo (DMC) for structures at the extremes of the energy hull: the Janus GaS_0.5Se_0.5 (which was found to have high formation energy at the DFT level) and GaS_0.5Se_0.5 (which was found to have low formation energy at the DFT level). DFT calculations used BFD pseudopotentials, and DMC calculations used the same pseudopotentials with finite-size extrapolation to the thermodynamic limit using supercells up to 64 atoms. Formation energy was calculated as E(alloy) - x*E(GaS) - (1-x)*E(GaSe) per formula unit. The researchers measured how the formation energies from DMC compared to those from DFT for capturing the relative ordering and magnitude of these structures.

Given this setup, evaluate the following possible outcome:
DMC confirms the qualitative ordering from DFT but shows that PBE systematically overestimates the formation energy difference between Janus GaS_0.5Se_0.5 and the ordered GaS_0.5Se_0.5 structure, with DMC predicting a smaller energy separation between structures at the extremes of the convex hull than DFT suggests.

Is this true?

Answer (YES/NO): NO